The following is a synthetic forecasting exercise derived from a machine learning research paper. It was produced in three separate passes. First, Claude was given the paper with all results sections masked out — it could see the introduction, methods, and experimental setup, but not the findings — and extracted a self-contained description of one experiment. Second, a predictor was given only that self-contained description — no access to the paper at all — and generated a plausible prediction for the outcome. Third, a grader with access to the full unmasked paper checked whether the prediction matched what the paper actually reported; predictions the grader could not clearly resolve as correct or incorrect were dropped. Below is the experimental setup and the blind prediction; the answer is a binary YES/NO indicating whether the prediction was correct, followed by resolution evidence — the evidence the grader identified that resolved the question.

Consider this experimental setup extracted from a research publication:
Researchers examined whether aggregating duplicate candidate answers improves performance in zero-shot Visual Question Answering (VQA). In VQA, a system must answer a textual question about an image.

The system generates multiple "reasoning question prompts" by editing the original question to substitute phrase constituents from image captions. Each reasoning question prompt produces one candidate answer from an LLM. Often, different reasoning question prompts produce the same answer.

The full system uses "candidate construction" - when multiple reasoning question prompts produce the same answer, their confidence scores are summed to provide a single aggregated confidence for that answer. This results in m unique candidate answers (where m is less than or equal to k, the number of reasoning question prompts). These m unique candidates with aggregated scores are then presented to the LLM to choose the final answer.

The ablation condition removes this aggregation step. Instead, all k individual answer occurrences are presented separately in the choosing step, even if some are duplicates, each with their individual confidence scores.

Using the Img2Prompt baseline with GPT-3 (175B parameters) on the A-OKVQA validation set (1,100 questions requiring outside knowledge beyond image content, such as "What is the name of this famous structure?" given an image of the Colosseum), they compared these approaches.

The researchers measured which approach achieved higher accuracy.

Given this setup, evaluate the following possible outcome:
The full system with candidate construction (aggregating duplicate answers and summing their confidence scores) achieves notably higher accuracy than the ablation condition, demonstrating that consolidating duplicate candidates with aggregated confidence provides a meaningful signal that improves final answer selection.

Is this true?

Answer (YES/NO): NO